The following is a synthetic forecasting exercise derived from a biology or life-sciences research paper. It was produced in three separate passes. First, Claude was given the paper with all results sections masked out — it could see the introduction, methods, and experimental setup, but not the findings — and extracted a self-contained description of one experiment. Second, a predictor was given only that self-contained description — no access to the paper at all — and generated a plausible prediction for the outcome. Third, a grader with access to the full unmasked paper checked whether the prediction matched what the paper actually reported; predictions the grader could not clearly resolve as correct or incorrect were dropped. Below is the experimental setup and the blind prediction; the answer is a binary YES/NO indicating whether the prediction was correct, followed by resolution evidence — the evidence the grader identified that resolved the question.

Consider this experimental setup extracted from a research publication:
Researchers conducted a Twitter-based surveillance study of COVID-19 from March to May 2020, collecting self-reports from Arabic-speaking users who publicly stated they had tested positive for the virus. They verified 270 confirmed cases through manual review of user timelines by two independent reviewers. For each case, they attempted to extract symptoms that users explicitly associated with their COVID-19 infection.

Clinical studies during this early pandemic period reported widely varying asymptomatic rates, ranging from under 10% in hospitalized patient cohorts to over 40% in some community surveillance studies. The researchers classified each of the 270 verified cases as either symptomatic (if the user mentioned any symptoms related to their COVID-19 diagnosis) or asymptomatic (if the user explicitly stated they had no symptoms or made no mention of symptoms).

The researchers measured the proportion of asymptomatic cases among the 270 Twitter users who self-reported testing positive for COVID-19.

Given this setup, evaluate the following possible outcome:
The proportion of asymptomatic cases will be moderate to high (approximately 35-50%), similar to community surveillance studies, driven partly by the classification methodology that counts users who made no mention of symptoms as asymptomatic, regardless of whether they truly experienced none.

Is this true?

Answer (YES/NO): NO